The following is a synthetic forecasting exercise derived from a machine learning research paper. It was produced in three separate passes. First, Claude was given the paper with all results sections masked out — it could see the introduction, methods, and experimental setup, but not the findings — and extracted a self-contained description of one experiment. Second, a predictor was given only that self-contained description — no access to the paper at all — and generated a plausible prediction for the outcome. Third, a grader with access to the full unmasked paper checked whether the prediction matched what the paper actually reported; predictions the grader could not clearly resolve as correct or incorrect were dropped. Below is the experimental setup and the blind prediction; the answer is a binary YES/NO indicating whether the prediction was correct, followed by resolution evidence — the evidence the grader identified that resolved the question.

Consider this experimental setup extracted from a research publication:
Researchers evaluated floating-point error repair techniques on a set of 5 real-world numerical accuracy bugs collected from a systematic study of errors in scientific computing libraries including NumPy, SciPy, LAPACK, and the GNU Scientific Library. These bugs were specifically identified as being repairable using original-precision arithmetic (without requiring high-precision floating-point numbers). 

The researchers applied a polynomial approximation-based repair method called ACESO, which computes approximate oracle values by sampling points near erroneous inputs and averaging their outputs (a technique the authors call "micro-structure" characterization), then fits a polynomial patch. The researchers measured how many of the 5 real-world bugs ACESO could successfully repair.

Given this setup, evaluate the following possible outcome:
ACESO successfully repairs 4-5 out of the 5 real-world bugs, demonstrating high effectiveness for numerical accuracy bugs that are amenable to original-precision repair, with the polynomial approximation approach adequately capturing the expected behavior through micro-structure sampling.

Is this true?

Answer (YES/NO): NO